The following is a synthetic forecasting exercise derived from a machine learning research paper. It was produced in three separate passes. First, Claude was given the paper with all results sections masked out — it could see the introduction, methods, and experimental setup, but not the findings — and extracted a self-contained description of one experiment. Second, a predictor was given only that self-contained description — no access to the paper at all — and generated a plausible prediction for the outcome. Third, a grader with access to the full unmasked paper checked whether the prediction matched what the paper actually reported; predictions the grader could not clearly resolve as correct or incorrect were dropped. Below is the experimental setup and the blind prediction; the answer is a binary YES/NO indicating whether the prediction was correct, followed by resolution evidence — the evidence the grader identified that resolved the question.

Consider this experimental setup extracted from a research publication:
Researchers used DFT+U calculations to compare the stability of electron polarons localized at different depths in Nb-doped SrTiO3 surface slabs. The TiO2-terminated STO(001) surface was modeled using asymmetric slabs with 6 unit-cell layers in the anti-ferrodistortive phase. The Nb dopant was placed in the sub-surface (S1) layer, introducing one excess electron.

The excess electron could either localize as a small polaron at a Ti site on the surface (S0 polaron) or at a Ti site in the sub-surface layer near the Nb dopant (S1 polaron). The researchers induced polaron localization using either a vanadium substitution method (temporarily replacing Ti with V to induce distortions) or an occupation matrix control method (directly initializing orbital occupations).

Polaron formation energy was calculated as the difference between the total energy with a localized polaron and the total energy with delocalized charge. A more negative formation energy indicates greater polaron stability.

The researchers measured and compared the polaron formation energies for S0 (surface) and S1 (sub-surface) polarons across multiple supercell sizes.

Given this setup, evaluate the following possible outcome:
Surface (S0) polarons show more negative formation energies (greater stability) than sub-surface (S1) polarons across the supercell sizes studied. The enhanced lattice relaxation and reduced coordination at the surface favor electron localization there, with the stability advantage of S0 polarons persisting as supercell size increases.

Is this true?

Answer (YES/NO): YES